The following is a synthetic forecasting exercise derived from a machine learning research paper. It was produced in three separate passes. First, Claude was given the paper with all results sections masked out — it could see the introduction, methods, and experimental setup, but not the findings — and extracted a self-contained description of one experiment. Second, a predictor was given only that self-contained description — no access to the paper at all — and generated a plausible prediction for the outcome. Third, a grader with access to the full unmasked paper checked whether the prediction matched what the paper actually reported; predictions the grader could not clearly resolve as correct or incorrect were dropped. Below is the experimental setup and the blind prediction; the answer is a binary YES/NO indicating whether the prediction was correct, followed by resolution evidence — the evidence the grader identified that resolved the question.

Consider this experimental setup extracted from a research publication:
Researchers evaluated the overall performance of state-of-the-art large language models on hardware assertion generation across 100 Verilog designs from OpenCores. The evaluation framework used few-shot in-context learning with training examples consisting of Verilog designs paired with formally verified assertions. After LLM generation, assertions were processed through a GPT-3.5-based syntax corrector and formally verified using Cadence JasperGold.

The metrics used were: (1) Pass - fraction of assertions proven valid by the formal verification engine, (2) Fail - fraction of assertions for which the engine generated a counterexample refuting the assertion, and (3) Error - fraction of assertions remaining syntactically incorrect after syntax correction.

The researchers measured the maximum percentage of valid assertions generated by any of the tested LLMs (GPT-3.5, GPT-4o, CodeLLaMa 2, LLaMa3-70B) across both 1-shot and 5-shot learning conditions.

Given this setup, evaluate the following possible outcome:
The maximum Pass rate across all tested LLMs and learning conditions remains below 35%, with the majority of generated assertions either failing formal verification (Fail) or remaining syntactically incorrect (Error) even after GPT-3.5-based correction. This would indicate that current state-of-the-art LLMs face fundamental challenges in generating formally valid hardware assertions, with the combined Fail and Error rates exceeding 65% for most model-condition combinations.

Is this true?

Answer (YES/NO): NO